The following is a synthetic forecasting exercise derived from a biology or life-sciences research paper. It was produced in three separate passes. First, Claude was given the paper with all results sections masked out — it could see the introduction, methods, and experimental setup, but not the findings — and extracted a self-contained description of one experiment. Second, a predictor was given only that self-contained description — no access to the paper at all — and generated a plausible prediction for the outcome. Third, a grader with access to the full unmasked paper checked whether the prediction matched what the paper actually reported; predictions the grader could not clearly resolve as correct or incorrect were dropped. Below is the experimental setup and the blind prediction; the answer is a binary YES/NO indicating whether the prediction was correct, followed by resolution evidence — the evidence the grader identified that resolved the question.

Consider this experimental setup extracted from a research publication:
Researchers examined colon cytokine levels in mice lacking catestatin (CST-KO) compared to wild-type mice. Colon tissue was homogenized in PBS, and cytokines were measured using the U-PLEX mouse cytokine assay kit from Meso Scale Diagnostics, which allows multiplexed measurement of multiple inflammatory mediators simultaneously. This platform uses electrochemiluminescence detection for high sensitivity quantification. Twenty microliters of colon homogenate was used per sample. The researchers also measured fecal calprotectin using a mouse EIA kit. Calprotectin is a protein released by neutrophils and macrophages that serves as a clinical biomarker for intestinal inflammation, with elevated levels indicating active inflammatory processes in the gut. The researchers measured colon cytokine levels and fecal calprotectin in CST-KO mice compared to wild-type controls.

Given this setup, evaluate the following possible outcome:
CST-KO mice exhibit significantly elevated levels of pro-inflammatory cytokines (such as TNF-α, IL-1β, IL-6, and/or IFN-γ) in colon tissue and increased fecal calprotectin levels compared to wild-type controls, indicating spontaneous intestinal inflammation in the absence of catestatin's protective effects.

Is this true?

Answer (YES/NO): YES